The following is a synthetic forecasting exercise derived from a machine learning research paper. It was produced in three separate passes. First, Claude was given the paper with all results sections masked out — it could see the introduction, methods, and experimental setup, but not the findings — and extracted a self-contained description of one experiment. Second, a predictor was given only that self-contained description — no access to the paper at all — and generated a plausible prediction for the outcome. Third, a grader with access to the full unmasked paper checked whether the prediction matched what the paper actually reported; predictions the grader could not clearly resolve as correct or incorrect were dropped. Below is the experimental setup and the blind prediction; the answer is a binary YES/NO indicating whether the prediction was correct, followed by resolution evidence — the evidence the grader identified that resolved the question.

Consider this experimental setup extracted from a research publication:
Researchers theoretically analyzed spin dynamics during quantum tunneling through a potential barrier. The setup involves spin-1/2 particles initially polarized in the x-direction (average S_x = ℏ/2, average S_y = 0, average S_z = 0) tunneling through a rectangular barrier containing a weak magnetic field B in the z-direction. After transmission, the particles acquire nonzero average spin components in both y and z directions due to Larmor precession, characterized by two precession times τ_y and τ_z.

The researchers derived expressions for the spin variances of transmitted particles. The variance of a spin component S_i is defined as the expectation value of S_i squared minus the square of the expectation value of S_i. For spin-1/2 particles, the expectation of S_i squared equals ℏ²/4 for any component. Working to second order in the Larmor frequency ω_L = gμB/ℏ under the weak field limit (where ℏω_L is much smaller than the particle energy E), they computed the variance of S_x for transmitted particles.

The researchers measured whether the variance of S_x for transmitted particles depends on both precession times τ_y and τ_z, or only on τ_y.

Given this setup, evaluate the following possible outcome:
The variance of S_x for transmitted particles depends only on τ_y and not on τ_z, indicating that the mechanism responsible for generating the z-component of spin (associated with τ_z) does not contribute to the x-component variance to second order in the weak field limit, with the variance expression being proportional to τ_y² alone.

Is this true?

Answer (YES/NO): NO